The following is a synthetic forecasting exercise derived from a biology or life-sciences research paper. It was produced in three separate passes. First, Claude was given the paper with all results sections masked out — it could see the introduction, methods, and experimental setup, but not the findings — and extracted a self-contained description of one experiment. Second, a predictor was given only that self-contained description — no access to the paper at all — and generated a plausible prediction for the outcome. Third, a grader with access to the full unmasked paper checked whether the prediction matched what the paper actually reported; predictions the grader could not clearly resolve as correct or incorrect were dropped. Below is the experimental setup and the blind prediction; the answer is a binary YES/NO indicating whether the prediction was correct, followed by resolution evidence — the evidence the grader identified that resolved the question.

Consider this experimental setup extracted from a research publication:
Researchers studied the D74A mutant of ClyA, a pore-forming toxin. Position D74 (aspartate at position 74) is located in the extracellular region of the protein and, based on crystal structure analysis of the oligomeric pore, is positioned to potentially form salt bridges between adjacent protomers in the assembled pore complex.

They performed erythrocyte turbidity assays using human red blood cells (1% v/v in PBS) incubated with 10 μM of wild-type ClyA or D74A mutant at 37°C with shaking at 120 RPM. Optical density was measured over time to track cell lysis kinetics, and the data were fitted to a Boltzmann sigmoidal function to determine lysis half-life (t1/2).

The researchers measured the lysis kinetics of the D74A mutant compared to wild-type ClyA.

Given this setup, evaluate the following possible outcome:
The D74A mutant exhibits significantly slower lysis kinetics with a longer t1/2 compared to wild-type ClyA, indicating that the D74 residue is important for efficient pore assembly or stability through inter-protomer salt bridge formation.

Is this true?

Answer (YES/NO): NO